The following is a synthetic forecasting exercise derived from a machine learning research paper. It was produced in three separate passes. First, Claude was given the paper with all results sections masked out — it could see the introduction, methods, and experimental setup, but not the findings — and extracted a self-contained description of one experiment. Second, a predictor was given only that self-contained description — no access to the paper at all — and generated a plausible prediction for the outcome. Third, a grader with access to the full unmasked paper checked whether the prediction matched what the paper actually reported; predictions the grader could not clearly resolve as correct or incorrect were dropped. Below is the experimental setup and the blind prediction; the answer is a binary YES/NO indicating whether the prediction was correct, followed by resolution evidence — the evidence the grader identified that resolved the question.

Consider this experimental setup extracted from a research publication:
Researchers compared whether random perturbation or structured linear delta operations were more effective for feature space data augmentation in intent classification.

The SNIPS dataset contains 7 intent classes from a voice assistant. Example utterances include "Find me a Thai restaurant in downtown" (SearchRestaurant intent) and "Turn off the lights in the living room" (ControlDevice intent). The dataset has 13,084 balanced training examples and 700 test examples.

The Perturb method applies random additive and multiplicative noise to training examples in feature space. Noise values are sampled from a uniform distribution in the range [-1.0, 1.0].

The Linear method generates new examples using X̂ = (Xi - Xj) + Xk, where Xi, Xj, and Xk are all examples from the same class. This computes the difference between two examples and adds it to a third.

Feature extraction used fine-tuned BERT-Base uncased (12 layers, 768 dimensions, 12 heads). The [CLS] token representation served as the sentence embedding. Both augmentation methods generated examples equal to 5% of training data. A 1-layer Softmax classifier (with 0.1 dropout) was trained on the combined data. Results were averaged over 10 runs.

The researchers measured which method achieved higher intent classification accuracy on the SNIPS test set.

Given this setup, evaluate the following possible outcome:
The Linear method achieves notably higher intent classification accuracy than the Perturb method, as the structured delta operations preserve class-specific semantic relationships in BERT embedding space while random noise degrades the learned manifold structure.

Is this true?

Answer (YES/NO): NO